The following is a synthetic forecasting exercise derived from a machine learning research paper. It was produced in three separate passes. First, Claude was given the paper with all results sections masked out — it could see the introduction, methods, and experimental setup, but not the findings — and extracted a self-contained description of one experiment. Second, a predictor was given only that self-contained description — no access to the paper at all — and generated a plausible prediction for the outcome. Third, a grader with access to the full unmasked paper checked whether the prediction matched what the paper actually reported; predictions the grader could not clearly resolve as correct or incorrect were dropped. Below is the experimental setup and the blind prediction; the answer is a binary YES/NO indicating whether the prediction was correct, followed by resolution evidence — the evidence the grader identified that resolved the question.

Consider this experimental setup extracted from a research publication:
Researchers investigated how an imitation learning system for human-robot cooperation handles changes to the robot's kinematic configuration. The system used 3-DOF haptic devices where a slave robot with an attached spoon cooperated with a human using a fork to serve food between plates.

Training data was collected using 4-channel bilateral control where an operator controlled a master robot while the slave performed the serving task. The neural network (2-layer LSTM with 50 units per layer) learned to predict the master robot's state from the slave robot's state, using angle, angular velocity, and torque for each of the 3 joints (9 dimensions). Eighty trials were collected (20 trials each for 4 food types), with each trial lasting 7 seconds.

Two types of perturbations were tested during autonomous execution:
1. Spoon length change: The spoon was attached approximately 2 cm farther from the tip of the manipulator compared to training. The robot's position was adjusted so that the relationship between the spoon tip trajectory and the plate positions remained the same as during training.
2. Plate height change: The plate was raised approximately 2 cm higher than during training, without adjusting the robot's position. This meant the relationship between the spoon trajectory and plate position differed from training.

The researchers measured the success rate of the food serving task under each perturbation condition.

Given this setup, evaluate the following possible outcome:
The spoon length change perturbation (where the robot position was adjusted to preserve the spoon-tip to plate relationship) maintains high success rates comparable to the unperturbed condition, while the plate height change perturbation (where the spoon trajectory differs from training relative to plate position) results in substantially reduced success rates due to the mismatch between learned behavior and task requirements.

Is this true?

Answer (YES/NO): NO